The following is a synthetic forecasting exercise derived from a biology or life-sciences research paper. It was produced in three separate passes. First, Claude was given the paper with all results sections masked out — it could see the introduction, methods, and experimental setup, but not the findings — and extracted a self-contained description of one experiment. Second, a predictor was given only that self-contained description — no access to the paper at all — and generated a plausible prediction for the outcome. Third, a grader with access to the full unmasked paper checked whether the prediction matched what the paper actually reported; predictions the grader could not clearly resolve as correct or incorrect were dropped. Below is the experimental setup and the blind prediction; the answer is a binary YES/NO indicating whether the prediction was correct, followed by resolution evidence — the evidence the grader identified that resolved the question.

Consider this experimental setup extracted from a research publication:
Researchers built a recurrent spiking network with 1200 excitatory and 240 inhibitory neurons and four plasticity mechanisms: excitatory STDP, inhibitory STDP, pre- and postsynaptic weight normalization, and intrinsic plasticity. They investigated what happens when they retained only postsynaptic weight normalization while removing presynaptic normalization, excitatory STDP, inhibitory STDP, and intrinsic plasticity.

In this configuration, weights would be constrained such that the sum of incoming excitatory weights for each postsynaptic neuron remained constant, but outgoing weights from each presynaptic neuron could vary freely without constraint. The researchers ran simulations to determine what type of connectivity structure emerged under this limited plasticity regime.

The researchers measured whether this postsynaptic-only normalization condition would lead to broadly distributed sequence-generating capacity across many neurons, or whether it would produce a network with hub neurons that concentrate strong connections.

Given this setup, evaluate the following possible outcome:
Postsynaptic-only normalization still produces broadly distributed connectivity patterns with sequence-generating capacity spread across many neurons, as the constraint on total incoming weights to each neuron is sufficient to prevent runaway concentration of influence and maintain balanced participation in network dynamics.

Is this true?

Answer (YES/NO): NO